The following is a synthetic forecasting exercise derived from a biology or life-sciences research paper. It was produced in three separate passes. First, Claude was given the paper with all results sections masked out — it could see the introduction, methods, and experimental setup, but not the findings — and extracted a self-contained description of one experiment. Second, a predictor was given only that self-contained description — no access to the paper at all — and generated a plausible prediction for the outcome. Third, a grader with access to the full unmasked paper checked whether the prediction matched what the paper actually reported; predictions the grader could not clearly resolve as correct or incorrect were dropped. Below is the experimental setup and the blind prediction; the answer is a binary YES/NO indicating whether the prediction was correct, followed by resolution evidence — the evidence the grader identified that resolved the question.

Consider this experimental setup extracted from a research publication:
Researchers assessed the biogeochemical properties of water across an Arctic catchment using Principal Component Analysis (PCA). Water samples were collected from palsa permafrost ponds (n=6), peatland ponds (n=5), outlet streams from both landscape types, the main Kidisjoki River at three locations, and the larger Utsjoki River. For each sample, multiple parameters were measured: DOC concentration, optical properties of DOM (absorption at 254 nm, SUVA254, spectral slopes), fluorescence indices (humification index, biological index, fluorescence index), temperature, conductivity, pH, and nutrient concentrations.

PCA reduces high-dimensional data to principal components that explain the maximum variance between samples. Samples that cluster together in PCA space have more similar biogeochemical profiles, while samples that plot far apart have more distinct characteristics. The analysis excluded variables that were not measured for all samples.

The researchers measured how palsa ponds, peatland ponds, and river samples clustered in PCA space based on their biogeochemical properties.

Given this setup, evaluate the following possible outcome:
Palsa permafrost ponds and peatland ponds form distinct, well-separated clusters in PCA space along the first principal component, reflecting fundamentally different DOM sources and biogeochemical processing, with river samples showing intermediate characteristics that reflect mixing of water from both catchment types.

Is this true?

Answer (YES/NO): NO